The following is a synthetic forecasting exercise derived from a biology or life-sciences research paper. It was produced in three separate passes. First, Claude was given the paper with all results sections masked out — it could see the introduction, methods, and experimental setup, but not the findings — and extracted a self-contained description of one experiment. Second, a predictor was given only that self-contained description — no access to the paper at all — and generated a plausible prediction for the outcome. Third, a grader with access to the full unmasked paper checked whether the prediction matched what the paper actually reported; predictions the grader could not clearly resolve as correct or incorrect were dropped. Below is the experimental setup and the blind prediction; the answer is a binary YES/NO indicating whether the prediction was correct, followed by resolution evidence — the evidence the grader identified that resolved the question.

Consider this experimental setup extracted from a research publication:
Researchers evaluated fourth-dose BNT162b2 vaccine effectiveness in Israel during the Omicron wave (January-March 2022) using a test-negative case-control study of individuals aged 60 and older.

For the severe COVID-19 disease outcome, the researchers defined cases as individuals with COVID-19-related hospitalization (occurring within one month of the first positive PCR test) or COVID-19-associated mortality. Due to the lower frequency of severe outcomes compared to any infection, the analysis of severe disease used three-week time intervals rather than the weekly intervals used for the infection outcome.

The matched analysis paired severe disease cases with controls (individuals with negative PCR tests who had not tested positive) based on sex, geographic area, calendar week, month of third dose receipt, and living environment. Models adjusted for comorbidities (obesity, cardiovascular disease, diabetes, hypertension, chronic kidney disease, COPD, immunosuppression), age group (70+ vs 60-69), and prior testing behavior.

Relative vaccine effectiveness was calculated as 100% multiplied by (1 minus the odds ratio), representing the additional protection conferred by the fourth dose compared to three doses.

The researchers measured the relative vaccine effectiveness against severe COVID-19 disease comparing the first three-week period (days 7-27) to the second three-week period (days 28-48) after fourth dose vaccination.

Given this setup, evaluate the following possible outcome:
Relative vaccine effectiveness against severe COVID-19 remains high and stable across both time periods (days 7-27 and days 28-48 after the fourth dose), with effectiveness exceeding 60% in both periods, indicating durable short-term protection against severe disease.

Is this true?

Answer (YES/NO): YES